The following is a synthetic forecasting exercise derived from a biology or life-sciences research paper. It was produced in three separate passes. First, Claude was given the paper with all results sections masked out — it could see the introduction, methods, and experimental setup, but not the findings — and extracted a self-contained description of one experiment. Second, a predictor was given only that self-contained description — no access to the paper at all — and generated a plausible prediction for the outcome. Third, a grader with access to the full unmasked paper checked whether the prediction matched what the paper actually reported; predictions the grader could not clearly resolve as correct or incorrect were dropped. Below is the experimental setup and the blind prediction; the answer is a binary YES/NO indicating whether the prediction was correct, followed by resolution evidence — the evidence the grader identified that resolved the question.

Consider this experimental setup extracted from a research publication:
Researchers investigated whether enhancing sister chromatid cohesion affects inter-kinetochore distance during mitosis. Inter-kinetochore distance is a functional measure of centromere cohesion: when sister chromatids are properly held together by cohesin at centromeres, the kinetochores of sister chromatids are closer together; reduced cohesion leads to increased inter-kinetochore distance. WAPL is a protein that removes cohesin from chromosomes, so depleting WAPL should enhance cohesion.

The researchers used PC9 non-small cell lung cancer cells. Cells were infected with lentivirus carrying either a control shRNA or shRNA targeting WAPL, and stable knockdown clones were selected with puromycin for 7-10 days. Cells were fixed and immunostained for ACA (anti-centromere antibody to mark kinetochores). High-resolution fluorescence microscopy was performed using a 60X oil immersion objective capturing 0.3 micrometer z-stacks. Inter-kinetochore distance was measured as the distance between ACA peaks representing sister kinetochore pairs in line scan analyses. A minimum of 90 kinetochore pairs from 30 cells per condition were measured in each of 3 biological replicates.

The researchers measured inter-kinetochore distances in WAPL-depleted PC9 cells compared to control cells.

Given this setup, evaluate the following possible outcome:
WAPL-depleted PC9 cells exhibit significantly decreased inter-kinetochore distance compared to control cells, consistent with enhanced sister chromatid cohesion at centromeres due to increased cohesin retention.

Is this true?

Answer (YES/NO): YES